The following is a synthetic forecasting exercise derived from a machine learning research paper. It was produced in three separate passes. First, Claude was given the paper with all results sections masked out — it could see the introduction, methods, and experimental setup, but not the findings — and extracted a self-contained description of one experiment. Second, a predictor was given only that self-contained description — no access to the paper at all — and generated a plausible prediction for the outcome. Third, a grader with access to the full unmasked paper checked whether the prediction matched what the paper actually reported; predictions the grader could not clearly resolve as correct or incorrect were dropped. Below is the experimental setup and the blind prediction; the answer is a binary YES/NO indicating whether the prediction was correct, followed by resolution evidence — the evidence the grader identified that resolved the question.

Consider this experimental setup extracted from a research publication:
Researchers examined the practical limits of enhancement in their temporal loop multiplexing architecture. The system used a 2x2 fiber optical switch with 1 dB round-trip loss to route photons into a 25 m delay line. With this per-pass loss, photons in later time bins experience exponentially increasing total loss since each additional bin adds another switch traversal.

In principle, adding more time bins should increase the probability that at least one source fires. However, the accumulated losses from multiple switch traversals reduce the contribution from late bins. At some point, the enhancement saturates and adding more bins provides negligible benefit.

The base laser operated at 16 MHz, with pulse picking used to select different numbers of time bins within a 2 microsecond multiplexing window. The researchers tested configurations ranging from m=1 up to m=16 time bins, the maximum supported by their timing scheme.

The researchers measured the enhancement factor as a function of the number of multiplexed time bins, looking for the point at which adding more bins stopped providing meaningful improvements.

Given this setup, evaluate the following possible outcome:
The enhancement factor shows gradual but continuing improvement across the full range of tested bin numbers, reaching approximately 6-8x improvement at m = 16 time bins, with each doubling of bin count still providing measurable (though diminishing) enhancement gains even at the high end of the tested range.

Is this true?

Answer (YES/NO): NO